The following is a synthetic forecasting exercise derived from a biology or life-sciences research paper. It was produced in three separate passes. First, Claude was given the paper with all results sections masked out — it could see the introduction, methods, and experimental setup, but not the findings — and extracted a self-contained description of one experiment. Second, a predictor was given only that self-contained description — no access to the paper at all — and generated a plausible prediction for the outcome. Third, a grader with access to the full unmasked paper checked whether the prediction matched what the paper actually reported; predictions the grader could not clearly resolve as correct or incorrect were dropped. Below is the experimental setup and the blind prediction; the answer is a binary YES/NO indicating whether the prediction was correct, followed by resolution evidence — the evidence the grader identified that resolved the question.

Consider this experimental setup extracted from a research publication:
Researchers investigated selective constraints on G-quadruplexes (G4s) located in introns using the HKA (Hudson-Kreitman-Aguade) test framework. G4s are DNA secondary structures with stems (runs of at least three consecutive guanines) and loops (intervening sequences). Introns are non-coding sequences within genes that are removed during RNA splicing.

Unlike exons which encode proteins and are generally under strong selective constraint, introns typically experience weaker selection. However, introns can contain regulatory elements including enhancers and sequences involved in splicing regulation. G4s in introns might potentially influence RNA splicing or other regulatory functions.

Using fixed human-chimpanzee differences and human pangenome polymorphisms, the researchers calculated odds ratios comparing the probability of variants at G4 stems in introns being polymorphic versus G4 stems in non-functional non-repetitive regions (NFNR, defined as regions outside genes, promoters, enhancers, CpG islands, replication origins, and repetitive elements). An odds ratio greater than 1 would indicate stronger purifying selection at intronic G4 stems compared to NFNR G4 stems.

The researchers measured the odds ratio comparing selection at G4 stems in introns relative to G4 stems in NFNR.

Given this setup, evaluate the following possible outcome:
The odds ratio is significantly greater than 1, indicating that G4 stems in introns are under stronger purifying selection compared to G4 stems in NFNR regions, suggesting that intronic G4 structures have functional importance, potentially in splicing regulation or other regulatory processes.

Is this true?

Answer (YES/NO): NO